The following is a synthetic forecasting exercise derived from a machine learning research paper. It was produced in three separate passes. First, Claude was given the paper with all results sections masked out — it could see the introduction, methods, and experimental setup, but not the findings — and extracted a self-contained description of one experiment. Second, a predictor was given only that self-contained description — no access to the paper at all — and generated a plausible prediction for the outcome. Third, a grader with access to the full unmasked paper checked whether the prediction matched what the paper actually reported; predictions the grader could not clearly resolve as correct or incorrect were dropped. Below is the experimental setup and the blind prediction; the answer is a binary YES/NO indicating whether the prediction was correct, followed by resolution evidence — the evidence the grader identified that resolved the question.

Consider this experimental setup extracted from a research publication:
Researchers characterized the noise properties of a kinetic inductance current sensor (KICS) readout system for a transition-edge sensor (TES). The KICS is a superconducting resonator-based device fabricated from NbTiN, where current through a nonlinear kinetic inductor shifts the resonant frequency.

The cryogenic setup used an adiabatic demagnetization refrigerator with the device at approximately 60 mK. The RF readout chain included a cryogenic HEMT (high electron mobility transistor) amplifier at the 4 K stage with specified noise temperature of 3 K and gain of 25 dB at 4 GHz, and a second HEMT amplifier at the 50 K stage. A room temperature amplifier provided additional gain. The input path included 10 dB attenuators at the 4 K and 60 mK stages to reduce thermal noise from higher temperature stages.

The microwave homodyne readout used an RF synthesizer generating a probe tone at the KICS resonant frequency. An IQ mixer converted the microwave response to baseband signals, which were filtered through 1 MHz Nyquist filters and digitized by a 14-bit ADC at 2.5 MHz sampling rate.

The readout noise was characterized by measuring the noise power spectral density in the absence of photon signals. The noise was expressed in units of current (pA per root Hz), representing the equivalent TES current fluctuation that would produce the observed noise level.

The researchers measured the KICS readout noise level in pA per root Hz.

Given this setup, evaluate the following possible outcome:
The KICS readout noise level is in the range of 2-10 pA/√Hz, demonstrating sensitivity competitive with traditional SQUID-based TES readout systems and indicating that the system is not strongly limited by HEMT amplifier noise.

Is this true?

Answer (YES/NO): NO